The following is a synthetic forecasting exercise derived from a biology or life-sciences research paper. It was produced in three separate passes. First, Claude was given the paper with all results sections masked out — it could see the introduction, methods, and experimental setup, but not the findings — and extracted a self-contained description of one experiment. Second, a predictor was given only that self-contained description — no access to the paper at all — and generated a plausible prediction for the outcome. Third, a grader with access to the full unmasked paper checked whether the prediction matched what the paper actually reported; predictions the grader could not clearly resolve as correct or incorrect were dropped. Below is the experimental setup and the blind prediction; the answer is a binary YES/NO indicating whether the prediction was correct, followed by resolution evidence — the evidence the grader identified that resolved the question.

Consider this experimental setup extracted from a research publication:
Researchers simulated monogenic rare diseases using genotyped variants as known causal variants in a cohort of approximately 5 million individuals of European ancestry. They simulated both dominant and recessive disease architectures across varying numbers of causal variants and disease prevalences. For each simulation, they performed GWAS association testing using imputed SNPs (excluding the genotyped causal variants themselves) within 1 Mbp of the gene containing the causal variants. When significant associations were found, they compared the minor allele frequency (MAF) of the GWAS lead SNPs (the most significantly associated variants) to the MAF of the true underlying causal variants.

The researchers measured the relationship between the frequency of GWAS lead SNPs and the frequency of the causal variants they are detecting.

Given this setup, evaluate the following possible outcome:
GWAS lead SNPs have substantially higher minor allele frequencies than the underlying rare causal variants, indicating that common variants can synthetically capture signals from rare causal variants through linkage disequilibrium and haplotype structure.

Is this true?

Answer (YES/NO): YES